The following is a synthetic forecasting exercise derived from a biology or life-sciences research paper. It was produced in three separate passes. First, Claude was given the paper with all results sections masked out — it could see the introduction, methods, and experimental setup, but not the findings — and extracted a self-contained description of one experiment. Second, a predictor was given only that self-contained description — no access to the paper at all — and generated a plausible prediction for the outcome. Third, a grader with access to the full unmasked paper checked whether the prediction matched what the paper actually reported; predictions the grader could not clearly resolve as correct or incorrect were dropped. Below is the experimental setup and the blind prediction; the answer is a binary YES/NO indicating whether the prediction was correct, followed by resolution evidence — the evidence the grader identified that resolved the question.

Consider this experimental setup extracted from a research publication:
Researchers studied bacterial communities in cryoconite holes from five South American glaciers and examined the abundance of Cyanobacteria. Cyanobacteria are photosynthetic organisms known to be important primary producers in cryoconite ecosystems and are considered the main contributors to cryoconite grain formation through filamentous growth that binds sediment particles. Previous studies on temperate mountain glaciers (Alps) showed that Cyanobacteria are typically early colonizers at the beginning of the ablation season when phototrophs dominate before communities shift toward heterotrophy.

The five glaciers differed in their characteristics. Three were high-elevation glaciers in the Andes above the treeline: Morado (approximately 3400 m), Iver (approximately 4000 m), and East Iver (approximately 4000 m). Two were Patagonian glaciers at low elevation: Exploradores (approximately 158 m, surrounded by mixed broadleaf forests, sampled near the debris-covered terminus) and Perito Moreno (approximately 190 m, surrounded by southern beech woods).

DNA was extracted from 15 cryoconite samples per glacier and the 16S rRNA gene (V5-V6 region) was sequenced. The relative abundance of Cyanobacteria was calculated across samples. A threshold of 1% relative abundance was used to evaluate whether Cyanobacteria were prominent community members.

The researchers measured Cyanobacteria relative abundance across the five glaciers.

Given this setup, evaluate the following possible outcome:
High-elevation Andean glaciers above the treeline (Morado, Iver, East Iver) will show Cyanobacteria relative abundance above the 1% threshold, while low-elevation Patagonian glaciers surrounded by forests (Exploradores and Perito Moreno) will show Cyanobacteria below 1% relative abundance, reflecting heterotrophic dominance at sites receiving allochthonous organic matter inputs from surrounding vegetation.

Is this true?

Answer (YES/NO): NO